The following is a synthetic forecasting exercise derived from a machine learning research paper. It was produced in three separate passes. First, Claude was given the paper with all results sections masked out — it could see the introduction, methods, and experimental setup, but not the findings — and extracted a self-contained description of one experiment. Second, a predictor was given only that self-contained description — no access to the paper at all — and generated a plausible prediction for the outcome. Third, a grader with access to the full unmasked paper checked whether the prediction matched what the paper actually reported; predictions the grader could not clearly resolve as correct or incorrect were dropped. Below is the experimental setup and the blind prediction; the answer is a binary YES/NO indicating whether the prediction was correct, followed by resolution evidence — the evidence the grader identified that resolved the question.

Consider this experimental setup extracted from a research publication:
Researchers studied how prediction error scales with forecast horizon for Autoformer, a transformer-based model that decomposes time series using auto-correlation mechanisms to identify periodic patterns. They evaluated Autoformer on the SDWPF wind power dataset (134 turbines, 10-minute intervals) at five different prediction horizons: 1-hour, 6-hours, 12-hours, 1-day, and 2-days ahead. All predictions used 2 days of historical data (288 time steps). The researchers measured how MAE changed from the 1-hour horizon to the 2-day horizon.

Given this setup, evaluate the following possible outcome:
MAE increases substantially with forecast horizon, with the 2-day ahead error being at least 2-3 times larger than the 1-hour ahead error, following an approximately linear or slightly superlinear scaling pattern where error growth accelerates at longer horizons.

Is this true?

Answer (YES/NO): NO